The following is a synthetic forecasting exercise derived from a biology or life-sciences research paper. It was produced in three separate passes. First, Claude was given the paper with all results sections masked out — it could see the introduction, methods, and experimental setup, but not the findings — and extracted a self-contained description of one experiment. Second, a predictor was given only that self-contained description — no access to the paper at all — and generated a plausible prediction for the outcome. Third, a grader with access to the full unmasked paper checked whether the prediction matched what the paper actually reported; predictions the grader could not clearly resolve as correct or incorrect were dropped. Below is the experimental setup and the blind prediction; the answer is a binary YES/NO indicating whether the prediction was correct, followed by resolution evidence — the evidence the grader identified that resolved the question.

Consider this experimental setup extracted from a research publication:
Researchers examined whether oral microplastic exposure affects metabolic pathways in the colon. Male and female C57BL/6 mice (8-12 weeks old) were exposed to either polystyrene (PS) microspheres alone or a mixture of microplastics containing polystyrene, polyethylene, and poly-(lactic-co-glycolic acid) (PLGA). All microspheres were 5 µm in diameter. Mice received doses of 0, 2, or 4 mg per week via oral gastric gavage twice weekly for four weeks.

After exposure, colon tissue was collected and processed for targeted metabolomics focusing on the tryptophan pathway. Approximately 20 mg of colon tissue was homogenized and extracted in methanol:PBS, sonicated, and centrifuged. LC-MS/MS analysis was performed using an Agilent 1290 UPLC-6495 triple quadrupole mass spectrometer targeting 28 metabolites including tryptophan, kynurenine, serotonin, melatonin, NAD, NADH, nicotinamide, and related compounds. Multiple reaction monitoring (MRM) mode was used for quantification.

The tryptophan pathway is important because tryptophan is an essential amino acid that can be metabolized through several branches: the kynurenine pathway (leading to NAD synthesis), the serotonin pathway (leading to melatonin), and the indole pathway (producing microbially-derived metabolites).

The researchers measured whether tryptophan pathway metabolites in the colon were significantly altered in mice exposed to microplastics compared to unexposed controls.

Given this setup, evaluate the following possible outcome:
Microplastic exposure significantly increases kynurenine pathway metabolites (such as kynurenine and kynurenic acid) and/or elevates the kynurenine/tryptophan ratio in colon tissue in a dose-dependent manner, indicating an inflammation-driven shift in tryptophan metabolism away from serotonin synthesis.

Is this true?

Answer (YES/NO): NO